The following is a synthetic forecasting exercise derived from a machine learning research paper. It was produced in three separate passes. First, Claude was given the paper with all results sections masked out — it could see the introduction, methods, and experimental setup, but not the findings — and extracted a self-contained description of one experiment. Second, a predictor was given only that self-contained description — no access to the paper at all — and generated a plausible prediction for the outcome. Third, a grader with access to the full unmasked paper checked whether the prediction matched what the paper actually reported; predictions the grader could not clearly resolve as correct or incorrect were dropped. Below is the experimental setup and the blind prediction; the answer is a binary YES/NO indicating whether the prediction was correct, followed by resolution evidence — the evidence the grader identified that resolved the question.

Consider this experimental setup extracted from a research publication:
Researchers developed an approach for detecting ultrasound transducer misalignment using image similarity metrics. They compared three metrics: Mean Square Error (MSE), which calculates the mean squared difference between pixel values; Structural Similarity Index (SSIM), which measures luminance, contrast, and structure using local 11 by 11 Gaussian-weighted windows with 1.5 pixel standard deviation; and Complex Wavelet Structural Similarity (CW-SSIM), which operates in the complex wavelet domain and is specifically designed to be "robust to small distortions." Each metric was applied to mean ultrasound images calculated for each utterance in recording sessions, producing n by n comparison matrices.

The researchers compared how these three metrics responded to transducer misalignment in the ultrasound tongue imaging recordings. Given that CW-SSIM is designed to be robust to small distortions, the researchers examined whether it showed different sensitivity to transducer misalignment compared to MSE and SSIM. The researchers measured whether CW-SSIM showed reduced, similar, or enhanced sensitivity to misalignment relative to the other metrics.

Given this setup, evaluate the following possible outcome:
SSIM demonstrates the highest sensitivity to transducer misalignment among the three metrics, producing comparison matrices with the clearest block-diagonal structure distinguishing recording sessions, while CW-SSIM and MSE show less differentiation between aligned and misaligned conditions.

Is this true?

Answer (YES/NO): NO